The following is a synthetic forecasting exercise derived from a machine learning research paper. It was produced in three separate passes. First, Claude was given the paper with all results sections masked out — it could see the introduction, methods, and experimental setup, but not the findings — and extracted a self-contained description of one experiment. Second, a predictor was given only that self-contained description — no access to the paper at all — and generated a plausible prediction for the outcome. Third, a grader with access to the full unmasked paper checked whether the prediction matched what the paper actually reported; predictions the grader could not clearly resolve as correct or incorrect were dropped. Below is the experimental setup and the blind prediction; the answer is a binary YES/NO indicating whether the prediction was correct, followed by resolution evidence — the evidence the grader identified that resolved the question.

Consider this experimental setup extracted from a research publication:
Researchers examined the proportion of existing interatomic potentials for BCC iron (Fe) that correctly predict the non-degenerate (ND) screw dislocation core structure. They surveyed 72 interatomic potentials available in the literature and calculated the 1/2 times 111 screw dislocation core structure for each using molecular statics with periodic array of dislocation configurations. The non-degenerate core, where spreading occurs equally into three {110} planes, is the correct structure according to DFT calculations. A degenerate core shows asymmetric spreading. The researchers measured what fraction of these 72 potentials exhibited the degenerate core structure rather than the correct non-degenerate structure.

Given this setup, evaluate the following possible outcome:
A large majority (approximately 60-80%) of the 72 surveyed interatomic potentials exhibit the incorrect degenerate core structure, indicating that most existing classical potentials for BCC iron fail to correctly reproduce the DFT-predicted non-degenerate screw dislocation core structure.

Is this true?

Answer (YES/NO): NO